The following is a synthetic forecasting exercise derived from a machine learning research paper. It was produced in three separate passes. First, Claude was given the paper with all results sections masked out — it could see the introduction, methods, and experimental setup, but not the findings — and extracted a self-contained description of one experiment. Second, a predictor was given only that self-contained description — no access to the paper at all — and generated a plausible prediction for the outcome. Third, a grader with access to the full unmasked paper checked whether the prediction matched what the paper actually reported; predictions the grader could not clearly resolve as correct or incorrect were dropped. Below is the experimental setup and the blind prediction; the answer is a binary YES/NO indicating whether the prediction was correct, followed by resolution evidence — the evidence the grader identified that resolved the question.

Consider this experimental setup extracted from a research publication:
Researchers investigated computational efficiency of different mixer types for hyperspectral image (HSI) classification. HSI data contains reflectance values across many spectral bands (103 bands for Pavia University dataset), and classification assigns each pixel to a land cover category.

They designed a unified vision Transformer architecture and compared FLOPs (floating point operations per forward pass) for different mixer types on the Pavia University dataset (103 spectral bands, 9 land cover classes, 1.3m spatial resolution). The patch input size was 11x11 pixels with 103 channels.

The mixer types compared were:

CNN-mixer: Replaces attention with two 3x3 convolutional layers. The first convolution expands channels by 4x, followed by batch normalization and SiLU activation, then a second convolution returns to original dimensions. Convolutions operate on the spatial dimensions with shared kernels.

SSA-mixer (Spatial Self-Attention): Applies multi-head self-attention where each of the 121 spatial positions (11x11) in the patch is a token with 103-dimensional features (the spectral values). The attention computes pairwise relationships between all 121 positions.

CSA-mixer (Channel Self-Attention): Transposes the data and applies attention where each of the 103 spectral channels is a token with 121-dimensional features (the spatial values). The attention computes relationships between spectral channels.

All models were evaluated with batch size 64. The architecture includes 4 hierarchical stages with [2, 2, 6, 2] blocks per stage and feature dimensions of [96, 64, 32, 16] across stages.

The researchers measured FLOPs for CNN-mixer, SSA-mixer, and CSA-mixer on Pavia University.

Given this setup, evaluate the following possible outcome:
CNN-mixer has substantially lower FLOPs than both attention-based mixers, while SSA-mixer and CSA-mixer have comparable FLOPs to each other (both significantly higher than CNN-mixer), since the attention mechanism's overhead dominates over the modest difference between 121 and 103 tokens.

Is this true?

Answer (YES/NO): NO